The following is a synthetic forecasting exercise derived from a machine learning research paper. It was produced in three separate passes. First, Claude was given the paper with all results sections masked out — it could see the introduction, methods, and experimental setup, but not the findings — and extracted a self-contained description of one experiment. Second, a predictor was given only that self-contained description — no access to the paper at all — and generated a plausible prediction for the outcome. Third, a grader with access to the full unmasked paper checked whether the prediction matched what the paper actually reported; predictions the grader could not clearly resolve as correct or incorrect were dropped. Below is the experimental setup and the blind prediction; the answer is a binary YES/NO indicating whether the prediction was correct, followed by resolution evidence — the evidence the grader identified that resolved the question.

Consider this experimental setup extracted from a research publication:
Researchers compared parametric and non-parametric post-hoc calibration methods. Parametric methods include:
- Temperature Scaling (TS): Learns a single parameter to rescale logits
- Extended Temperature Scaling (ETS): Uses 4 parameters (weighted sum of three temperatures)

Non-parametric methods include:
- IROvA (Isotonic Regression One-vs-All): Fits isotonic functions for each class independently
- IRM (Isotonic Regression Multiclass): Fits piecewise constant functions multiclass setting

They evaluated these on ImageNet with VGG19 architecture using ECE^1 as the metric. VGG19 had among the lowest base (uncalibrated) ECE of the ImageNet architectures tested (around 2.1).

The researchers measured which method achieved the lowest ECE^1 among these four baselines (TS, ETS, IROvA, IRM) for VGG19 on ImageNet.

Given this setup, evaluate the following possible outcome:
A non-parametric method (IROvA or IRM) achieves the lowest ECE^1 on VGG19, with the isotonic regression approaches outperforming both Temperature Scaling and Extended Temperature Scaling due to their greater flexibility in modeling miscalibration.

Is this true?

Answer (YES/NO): NO